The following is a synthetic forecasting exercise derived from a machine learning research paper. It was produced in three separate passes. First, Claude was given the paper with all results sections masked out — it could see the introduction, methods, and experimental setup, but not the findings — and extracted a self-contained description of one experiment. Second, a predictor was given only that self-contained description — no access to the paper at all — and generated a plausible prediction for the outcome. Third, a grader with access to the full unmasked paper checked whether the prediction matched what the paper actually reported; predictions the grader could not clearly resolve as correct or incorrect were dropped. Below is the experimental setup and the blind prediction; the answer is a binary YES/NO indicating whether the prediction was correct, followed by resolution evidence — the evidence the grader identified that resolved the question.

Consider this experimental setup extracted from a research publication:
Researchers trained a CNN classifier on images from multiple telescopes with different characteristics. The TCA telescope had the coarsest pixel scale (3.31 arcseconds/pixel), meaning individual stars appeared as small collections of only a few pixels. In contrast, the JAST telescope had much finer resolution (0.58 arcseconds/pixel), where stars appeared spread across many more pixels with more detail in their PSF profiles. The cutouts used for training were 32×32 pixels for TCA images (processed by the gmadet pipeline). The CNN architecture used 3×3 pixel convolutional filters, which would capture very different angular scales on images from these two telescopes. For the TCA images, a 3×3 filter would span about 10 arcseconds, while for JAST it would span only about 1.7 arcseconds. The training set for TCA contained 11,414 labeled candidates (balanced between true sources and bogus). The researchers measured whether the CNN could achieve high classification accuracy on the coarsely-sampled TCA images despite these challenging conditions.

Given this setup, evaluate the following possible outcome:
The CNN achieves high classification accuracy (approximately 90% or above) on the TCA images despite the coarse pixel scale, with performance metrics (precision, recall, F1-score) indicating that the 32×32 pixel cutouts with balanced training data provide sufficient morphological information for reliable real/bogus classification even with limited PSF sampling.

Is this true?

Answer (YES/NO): YES